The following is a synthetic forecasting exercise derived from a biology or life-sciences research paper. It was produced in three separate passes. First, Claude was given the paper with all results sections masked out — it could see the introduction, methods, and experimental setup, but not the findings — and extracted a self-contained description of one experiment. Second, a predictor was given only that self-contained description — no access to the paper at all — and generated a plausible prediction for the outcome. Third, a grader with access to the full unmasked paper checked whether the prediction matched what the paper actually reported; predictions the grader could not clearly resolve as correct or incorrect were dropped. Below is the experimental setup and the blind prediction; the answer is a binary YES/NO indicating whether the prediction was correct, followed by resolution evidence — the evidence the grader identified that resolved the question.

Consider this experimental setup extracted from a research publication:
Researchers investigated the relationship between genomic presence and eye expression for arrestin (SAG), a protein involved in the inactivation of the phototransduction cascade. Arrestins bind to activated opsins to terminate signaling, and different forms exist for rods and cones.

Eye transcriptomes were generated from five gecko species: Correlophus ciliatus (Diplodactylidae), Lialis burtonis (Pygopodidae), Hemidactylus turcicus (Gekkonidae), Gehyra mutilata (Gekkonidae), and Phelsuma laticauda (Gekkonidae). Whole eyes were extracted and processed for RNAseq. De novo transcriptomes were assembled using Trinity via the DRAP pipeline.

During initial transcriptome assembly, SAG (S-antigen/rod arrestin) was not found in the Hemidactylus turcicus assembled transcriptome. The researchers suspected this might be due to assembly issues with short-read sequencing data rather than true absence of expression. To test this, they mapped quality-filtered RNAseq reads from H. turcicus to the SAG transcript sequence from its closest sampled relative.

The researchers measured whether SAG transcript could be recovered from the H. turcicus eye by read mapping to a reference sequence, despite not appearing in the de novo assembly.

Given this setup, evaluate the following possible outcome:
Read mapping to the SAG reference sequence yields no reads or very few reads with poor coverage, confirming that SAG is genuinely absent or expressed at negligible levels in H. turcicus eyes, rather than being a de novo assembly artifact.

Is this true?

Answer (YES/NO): NO